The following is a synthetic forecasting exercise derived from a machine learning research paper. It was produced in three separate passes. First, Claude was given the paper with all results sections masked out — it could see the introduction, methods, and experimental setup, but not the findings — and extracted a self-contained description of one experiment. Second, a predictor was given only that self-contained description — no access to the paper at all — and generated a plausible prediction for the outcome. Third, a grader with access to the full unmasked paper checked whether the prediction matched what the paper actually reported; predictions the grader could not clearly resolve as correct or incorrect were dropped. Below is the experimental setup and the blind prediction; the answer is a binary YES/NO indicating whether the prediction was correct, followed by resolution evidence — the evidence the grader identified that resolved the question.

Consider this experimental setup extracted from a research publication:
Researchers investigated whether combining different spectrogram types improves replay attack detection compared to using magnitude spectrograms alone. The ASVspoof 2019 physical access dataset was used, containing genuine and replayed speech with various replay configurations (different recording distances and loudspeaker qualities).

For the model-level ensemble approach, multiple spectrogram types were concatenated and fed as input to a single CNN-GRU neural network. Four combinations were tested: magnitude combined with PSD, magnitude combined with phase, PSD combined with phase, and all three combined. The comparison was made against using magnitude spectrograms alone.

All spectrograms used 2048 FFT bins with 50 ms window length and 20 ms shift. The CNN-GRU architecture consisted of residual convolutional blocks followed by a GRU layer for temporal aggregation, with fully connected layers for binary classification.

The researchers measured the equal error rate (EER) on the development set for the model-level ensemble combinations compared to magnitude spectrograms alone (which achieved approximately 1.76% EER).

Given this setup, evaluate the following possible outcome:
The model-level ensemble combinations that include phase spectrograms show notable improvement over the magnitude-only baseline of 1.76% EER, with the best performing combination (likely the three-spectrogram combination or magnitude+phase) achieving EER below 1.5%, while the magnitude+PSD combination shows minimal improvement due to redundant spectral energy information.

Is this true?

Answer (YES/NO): NO